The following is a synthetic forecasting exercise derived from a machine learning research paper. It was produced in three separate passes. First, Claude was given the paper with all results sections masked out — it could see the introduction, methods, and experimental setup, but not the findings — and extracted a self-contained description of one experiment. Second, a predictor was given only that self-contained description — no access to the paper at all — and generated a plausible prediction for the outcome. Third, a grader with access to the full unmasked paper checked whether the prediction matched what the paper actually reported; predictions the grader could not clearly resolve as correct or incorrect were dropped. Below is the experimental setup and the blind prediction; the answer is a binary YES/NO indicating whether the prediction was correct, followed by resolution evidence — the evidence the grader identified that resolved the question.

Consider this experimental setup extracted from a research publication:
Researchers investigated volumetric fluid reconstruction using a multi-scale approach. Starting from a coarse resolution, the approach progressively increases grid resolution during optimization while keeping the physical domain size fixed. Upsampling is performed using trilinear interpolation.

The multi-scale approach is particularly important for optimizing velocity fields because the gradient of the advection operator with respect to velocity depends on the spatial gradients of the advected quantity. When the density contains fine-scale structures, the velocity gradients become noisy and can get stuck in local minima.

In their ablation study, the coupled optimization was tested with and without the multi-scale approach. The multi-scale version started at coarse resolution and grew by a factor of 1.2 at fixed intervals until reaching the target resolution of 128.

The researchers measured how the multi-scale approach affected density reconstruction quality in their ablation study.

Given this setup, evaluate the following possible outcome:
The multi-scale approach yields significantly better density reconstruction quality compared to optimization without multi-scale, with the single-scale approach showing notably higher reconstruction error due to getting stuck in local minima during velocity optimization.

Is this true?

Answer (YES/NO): NO